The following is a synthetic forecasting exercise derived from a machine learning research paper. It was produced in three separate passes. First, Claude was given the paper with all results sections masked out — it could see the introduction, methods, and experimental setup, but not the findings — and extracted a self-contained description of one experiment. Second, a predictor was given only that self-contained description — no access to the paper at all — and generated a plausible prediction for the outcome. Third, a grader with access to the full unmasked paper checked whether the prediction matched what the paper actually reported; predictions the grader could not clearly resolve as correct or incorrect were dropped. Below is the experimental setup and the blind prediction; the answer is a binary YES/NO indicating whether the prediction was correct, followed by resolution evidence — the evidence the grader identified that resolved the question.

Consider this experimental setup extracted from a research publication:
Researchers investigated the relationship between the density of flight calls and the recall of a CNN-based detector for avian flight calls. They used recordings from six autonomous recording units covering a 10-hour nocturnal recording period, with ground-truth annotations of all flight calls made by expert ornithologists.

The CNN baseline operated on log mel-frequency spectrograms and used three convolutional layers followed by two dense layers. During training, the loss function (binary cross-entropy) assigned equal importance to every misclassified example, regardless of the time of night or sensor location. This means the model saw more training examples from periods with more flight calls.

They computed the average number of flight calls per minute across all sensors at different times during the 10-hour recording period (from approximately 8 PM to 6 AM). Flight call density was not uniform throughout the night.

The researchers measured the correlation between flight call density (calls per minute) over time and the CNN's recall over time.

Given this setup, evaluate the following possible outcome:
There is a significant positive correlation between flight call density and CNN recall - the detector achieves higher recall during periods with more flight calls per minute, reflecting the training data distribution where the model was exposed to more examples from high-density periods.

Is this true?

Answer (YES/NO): YES